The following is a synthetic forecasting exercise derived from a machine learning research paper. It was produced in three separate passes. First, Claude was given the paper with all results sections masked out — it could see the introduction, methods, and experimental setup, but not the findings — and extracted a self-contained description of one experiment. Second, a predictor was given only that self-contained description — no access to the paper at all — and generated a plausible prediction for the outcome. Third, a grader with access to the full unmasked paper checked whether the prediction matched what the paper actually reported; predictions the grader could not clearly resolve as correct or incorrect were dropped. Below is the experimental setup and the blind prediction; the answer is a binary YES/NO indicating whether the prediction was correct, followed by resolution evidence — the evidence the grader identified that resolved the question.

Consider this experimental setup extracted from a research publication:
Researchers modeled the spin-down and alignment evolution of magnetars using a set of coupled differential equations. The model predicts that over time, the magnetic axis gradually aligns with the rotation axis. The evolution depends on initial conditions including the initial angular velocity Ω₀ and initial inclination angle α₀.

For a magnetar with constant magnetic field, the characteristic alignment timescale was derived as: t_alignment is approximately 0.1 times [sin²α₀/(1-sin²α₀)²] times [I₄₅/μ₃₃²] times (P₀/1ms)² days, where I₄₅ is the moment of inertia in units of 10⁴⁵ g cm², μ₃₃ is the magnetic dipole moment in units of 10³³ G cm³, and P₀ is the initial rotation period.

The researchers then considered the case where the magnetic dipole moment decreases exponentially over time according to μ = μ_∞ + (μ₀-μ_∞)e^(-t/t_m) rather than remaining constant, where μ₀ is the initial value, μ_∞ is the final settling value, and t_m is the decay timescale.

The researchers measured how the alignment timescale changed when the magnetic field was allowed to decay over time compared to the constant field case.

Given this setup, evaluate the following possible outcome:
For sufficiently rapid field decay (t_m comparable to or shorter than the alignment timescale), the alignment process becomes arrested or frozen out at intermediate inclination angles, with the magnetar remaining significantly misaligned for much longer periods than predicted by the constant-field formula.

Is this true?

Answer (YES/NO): NO